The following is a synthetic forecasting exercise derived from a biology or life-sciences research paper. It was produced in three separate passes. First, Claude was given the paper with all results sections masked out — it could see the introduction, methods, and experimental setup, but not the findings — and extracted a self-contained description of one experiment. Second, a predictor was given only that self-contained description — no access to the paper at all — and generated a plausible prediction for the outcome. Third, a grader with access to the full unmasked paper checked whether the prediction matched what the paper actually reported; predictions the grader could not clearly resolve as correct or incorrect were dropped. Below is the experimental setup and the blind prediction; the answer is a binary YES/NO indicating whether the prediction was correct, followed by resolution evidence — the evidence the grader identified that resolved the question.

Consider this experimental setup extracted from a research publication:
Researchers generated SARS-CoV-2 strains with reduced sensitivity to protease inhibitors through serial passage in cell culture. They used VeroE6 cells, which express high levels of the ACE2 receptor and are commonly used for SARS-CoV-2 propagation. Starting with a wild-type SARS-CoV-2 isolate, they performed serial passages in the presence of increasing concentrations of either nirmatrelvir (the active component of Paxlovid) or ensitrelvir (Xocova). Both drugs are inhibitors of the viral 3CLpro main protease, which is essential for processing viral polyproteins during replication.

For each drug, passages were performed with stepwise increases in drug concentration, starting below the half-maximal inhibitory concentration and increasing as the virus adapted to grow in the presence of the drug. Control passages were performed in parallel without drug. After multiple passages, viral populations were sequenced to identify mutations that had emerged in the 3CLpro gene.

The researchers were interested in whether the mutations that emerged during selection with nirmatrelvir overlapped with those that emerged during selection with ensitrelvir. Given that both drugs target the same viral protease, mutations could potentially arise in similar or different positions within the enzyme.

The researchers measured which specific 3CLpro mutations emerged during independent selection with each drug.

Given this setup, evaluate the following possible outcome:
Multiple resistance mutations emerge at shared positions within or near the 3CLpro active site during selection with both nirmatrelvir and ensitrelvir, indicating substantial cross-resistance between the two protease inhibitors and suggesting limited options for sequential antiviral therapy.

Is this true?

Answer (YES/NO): NO